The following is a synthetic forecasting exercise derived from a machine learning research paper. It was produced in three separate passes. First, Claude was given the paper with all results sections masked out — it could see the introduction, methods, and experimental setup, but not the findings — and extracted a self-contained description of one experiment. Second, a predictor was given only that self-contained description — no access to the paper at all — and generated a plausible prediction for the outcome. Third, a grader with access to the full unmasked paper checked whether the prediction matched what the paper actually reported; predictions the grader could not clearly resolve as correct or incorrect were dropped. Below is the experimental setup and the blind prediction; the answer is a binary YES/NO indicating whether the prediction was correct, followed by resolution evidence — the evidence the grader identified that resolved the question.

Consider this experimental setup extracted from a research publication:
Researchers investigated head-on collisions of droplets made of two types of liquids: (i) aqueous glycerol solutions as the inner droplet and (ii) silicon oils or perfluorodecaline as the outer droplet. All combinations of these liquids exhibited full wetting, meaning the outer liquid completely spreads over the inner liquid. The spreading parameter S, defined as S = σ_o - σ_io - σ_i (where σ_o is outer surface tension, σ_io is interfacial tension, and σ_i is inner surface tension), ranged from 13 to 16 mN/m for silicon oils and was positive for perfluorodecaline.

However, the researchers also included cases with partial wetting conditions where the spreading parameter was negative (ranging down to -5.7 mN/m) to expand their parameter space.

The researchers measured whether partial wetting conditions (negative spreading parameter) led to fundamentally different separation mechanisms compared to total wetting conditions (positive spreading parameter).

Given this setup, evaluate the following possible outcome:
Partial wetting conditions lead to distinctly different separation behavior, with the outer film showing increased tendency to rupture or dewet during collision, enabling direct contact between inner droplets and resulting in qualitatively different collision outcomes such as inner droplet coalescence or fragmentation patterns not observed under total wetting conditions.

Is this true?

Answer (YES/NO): NO